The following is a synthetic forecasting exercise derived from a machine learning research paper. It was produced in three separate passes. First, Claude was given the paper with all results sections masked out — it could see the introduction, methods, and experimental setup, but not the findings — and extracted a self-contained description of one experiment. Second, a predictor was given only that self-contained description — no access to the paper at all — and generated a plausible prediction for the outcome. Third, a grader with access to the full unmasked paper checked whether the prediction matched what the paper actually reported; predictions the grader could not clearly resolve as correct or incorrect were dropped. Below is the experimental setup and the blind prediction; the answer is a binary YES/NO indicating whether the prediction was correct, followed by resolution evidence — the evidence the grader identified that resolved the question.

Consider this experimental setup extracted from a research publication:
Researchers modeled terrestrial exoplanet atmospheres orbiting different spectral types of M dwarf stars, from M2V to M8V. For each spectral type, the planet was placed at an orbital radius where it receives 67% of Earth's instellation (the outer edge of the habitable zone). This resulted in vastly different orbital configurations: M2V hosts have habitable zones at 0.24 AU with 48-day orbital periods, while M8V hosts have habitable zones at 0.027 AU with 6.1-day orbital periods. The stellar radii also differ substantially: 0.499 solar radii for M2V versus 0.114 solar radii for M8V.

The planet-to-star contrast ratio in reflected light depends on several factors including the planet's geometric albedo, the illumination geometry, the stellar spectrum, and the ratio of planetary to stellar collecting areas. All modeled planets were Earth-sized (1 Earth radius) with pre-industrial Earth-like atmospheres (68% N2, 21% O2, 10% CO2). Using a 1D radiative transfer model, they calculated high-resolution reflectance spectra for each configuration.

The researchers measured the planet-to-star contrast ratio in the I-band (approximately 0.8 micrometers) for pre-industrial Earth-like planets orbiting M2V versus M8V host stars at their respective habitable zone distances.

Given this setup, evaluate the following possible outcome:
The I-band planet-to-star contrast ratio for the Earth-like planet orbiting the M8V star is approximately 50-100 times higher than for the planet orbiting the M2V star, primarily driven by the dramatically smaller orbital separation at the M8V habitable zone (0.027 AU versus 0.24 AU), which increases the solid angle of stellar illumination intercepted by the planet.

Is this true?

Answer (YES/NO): YES